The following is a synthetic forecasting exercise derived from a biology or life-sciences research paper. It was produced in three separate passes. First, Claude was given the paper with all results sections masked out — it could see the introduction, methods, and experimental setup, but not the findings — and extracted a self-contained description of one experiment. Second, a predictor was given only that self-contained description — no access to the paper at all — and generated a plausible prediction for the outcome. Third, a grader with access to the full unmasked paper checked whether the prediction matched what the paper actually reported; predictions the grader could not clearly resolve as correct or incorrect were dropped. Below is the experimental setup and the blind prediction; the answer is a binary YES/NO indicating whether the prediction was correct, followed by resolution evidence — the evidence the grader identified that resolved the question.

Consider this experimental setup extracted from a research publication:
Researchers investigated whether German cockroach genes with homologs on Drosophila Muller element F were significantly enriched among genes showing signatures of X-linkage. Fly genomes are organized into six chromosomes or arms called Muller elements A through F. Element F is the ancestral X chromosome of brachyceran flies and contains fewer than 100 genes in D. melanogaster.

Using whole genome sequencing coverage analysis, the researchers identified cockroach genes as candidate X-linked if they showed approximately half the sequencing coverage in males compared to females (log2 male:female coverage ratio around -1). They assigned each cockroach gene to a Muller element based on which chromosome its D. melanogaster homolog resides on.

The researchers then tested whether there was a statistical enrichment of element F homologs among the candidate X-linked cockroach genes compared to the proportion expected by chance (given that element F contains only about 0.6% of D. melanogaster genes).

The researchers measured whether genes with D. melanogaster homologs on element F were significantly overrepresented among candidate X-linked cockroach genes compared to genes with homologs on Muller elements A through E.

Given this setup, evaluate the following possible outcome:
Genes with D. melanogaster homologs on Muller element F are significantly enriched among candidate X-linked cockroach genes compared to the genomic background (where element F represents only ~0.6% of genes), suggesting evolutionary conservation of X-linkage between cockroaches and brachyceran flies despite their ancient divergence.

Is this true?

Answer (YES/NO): YES